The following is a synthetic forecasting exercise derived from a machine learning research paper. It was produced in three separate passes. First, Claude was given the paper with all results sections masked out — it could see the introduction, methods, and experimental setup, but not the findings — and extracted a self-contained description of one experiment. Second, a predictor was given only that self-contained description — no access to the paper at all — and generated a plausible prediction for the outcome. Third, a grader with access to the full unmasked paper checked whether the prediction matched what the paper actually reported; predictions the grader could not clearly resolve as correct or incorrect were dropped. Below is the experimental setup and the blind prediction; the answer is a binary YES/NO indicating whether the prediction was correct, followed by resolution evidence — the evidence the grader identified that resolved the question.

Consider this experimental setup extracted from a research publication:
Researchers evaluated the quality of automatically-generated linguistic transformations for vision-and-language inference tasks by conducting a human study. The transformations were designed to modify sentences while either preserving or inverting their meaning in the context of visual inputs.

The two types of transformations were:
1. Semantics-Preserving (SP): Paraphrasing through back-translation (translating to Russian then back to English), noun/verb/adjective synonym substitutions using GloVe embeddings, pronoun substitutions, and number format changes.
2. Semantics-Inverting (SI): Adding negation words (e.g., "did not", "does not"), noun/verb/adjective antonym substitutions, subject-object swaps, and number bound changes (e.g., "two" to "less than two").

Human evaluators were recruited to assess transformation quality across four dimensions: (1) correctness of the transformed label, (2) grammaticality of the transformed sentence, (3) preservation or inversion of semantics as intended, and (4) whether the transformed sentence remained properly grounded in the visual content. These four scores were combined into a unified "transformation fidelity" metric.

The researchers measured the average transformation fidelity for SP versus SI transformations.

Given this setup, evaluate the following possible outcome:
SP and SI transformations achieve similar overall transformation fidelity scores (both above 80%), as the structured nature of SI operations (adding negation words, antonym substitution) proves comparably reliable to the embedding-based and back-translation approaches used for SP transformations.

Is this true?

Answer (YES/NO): NO